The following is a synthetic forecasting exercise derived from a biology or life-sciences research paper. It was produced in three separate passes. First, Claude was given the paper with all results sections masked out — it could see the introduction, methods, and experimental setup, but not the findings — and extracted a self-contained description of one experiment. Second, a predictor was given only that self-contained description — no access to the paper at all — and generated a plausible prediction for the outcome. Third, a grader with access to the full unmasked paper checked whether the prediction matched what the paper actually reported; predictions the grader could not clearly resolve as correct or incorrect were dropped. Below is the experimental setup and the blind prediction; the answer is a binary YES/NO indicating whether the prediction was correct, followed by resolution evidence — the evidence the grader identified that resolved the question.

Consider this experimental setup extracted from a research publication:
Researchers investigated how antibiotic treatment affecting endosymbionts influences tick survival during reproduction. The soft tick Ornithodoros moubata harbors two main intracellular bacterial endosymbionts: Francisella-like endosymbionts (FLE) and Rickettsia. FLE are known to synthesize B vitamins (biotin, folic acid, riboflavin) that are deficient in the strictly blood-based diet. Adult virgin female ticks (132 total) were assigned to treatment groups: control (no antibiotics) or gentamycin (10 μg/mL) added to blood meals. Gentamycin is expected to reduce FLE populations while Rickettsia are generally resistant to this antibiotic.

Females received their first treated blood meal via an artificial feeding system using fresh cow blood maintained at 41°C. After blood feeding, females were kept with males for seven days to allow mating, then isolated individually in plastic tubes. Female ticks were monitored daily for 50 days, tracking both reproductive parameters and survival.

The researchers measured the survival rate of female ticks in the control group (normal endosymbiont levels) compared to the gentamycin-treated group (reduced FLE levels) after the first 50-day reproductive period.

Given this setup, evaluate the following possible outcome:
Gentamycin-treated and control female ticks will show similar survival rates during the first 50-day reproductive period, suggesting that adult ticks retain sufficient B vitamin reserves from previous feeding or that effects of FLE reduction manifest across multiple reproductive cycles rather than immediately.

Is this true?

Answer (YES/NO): NO